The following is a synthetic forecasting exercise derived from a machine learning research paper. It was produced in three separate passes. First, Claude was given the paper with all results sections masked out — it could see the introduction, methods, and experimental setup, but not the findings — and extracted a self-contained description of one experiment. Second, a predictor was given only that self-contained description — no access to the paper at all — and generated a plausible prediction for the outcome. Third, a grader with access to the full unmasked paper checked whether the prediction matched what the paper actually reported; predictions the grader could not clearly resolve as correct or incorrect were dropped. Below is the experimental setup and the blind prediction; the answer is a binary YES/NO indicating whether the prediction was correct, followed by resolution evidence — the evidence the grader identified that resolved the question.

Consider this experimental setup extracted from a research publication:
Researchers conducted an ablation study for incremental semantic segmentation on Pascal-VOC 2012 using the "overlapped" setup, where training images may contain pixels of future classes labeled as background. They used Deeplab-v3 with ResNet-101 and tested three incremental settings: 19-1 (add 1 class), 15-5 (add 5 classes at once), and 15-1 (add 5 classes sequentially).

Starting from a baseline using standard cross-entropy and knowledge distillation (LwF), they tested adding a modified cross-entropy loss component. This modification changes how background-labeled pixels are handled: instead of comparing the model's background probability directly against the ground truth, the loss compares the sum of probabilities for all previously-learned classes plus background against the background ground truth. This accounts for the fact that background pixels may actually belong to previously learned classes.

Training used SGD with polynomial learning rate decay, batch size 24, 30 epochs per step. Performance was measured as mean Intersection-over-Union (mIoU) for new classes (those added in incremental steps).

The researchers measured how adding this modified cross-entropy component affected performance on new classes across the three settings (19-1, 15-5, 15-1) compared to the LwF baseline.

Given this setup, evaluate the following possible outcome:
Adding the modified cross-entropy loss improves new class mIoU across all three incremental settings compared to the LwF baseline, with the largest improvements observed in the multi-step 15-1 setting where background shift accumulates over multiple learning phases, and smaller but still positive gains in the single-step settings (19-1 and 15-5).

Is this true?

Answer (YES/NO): NO